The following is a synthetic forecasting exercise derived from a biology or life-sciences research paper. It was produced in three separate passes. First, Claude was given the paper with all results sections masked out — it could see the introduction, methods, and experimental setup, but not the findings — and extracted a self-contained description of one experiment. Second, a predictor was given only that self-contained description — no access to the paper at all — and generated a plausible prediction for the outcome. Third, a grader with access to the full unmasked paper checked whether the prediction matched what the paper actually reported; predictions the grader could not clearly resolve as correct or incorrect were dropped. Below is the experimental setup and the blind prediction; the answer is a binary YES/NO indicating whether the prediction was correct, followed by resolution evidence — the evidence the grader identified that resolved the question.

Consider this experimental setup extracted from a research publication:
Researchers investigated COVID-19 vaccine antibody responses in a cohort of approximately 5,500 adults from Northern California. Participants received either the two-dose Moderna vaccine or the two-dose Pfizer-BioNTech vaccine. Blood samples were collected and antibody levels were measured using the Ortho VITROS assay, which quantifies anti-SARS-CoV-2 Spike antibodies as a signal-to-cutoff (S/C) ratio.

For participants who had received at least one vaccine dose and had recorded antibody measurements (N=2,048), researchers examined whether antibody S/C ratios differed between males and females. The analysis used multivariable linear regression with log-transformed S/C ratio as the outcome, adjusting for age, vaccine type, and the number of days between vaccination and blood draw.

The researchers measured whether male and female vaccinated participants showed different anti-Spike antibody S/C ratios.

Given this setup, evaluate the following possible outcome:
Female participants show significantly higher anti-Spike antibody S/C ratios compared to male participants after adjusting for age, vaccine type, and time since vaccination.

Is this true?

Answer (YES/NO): YES